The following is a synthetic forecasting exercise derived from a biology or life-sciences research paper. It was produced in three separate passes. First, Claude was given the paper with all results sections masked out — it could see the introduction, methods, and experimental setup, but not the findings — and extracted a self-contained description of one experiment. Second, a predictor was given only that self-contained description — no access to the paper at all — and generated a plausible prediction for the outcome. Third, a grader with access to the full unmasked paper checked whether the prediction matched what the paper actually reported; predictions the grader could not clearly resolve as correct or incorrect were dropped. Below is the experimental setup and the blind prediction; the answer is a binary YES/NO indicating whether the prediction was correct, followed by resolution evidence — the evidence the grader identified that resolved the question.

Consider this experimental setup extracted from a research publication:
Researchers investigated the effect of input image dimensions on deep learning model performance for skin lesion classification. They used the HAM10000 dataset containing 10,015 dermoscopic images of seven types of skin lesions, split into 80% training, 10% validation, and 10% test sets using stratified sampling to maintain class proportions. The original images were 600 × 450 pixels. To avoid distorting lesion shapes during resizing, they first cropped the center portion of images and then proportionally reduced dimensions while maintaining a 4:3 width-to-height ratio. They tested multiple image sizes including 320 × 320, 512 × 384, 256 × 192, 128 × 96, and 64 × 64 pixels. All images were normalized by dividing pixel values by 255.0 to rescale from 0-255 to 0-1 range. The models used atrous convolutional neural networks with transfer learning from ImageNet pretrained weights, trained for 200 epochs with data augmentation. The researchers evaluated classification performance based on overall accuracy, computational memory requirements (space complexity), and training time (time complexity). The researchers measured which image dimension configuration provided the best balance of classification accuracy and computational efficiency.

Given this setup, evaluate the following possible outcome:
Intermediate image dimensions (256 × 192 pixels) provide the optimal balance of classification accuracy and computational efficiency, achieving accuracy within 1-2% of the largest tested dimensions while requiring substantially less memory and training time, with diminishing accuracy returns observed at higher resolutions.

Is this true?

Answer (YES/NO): NO